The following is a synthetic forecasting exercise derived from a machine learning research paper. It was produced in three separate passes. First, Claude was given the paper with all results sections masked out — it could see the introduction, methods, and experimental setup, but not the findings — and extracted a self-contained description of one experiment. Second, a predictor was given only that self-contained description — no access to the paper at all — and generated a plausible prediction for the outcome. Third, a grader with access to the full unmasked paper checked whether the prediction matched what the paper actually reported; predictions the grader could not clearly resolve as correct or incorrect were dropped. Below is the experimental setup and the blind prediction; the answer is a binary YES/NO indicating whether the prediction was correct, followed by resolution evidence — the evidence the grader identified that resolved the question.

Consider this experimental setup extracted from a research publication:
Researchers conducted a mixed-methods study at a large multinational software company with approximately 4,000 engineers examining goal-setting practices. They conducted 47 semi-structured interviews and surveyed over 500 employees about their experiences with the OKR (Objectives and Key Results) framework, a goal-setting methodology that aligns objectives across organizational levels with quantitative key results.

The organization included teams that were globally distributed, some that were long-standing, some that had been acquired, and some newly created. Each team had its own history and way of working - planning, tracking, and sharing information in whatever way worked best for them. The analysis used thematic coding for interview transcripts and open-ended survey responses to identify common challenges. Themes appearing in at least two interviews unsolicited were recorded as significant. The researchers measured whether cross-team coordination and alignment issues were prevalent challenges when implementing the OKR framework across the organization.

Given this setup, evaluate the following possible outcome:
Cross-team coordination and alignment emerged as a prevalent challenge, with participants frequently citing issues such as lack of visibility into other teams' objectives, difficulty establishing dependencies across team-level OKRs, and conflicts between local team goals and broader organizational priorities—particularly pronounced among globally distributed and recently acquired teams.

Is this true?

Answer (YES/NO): NO